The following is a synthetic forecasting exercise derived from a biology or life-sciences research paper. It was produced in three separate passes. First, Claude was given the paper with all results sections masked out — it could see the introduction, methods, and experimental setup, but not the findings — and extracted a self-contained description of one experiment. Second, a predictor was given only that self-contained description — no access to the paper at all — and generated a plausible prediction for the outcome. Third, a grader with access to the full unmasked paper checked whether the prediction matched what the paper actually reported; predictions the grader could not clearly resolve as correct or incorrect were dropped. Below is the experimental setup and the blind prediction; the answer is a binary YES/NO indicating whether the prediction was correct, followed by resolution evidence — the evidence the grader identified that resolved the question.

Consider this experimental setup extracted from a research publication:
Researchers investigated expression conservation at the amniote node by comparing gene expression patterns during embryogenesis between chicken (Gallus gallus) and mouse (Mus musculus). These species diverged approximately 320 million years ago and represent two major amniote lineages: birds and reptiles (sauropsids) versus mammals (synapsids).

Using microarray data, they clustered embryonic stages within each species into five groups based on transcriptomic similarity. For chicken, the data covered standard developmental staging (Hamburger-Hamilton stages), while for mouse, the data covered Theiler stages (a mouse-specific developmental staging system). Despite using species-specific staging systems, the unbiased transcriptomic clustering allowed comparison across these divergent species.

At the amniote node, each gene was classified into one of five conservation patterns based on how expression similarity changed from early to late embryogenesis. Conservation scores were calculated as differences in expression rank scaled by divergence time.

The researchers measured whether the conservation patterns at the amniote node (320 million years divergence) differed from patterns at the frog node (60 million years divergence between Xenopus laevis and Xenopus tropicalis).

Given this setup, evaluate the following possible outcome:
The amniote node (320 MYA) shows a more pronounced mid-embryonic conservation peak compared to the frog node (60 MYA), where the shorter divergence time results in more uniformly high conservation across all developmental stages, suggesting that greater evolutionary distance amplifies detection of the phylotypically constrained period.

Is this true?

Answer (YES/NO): NO